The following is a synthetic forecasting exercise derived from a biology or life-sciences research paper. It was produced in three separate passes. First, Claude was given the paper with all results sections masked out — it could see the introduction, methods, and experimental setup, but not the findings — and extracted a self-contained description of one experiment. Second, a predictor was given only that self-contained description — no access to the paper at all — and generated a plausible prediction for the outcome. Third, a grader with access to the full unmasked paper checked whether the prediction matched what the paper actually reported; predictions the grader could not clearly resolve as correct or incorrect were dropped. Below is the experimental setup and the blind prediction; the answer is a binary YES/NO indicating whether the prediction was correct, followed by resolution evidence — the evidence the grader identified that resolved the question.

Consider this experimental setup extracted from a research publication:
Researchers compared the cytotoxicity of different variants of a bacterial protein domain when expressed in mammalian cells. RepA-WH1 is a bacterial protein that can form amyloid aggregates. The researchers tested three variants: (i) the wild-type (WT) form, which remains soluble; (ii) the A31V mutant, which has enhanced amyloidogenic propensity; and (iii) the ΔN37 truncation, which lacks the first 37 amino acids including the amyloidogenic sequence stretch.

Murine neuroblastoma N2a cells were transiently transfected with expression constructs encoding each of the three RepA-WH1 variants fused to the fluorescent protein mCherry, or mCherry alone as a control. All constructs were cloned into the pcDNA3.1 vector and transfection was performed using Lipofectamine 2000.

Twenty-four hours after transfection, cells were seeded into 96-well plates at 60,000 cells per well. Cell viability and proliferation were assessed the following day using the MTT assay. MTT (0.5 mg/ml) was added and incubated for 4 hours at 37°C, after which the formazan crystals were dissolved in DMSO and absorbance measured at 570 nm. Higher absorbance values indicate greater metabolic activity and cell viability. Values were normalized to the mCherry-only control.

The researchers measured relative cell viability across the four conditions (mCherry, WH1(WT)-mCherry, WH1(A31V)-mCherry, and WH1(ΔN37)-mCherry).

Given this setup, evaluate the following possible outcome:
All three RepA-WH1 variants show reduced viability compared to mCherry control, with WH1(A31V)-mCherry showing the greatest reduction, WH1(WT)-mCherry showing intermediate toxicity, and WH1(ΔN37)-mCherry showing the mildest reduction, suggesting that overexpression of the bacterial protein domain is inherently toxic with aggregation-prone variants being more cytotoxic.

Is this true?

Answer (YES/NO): NO